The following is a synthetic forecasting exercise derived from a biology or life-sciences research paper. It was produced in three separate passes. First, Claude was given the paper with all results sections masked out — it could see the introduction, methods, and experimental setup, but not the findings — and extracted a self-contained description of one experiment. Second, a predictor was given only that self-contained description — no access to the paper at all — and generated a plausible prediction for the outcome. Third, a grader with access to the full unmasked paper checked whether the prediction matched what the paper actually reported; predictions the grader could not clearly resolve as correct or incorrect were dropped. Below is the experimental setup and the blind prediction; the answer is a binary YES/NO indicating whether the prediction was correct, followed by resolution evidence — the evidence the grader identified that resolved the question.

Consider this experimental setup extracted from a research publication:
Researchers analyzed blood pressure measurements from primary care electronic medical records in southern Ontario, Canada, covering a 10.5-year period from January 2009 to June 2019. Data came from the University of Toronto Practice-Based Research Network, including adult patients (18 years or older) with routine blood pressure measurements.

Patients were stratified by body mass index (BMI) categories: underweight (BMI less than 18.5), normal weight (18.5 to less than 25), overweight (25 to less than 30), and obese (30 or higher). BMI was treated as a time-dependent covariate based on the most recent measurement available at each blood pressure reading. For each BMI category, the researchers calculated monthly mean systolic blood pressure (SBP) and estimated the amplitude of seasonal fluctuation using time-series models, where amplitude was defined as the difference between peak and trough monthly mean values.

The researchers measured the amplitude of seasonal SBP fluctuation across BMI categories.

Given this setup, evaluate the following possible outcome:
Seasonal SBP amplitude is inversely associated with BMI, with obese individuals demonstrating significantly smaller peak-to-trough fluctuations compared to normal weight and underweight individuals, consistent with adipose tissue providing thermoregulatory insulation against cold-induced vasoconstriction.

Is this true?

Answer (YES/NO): NO